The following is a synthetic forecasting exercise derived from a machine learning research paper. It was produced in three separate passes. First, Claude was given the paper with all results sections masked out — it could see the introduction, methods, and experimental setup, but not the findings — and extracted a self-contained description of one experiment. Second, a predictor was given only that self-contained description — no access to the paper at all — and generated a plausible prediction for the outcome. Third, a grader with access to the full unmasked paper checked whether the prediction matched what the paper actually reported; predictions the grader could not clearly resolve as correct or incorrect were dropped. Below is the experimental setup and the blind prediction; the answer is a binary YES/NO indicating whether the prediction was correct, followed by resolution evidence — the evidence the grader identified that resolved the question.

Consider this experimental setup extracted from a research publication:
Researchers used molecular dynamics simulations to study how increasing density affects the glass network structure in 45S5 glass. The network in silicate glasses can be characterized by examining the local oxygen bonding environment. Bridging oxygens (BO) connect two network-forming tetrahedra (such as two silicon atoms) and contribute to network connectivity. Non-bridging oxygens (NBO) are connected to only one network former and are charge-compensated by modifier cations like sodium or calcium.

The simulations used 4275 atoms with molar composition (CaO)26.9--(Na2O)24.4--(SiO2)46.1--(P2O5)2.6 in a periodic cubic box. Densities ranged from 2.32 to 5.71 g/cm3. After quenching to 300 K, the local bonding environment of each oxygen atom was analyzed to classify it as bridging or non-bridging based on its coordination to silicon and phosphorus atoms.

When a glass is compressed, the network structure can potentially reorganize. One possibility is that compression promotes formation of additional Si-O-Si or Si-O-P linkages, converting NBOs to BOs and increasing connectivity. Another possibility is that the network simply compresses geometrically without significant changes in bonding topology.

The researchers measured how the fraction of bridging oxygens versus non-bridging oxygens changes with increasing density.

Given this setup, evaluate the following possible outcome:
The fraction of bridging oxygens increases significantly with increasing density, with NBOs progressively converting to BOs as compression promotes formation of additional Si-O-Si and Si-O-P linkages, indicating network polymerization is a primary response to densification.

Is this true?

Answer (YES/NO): YES